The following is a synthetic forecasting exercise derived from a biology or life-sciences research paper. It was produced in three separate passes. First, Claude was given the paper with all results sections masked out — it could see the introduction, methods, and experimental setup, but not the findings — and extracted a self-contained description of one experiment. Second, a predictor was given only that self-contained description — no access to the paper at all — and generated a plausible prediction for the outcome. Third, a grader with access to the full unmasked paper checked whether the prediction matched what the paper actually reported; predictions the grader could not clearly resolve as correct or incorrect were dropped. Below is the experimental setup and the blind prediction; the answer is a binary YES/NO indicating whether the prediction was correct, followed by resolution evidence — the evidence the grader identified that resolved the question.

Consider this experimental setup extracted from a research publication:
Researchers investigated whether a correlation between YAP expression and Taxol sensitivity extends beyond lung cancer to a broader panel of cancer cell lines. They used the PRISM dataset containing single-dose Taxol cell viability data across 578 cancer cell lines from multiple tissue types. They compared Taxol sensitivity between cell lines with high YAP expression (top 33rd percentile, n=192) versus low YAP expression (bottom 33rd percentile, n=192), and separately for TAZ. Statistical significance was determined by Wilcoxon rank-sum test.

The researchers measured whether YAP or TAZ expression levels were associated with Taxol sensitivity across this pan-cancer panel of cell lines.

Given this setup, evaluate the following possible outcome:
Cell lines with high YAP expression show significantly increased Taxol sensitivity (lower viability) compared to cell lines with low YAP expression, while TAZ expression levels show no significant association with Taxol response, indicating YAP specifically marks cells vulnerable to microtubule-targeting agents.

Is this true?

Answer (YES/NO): YES